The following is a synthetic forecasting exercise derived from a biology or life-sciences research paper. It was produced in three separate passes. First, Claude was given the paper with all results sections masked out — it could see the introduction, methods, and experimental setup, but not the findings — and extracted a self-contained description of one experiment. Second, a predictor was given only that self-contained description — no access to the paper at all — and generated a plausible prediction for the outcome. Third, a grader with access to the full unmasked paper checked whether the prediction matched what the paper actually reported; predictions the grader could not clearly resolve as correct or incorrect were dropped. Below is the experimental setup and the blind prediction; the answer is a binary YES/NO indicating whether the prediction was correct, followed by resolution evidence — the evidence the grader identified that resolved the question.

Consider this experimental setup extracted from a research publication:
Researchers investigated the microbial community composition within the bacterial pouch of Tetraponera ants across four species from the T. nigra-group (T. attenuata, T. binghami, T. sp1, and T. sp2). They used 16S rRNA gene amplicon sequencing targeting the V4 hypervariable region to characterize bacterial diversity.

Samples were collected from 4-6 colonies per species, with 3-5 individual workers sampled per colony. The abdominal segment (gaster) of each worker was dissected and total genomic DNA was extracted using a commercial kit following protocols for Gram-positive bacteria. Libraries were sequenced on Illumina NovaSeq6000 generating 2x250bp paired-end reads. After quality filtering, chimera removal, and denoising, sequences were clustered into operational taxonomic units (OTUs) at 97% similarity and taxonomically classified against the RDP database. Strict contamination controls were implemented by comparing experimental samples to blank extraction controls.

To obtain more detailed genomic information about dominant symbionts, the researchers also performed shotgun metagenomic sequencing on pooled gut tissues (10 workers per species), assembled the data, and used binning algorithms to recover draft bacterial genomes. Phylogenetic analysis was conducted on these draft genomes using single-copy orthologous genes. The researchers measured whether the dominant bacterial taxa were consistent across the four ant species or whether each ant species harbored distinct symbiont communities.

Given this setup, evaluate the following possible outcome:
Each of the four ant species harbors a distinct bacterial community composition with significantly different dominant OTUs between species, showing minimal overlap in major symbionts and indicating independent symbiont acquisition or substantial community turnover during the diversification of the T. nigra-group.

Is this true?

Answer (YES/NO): NO